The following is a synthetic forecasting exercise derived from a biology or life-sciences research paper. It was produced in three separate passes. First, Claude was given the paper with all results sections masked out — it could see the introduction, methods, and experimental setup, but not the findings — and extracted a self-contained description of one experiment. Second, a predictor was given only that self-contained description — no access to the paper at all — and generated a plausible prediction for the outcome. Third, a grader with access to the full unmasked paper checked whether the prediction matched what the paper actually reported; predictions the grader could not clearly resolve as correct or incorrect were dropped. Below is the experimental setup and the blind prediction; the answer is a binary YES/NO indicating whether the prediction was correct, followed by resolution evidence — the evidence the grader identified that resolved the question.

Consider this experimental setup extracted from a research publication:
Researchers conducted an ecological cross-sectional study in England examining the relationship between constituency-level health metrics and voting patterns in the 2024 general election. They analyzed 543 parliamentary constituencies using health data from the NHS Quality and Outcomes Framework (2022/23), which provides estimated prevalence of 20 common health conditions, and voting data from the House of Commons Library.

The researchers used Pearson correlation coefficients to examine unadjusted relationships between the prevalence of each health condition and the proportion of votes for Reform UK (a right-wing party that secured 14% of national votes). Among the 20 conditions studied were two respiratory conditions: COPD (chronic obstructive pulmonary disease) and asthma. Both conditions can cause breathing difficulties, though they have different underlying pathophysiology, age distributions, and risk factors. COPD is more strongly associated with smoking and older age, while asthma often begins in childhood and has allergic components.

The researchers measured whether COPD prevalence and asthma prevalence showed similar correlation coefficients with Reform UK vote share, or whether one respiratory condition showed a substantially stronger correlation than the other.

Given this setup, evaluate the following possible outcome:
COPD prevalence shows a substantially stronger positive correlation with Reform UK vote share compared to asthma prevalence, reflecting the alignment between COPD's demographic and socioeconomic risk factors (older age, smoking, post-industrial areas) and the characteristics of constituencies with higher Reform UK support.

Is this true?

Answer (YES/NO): YES